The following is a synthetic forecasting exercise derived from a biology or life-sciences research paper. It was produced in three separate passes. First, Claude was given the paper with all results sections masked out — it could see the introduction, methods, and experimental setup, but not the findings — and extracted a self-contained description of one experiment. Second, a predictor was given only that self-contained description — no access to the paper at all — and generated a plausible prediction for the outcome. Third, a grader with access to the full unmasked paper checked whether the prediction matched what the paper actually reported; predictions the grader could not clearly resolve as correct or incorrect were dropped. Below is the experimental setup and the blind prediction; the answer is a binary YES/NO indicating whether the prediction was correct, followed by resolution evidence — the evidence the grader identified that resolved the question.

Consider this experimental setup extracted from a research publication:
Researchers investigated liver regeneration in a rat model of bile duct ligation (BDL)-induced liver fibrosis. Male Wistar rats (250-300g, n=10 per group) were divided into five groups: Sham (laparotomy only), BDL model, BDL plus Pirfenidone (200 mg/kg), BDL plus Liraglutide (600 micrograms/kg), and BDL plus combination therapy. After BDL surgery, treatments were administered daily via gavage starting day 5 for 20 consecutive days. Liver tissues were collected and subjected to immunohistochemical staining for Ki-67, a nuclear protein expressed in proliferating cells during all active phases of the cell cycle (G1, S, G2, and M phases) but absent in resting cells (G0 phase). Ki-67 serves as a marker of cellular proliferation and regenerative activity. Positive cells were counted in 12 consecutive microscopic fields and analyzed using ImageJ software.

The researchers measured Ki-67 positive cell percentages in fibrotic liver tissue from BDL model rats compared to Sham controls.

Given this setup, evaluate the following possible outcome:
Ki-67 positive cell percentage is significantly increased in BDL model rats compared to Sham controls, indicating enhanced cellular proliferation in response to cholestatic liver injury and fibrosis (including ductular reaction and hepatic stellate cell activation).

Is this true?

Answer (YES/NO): NO